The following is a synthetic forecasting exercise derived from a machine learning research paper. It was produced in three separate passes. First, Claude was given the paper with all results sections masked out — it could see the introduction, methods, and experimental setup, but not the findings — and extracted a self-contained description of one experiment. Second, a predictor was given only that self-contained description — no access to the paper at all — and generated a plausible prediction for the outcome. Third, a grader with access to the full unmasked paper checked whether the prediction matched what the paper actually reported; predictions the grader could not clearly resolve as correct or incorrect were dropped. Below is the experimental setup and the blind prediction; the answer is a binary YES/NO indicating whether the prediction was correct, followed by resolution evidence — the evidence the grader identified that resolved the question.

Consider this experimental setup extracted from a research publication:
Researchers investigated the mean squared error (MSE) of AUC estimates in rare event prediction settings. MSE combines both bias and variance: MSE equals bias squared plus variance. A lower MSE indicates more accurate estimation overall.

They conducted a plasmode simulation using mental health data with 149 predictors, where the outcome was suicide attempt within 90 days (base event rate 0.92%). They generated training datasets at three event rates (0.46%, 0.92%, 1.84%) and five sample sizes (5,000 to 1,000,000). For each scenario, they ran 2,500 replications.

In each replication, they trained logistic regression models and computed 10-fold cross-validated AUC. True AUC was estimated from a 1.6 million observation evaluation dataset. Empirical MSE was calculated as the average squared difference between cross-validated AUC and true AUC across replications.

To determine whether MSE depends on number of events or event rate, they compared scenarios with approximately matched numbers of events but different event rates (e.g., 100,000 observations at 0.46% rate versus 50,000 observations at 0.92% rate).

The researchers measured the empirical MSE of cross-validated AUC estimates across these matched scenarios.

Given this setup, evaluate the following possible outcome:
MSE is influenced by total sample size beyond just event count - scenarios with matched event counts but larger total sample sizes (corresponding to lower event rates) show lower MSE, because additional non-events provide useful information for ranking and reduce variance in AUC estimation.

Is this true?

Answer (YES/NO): NO